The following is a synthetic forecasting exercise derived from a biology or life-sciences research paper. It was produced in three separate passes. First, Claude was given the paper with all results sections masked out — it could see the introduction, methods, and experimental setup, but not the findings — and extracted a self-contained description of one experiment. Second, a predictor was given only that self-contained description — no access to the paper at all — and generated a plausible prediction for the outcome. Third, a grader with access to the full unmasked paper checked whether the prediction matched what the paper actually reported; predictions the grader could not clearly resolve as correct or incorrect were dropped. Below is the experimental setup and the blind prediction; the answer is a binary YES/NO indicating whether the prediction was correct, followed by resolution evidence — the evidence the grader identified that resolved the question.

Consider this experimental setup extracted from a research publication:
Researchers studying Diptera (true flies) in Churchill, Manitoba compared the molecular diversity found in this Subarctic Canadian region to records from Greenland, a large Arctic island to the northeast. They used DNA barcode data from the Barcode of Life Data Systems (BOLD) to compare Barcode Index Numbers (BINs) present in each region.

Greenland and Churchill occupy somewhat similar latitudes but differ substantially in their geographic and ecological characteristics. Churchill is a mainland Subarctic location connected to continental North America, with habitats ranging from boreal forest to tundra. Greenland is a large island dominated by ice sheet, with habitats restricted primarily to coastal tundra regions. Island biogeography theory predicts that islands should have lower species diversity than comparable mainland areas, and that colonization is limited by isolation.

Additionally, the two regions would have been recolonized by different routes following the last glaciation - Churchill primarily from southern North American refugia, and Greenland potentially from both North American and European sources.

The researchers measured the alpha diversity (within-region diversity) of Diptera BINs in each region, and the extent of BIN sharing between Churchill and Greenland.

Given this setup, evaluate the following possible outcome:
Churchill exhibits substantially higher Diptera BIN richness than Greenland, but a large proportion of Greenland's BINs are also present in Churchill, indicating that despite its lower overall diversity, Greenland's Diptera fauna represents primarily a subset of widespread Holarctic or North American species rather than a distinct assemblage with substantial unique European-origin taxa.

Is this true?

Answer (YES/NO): NO